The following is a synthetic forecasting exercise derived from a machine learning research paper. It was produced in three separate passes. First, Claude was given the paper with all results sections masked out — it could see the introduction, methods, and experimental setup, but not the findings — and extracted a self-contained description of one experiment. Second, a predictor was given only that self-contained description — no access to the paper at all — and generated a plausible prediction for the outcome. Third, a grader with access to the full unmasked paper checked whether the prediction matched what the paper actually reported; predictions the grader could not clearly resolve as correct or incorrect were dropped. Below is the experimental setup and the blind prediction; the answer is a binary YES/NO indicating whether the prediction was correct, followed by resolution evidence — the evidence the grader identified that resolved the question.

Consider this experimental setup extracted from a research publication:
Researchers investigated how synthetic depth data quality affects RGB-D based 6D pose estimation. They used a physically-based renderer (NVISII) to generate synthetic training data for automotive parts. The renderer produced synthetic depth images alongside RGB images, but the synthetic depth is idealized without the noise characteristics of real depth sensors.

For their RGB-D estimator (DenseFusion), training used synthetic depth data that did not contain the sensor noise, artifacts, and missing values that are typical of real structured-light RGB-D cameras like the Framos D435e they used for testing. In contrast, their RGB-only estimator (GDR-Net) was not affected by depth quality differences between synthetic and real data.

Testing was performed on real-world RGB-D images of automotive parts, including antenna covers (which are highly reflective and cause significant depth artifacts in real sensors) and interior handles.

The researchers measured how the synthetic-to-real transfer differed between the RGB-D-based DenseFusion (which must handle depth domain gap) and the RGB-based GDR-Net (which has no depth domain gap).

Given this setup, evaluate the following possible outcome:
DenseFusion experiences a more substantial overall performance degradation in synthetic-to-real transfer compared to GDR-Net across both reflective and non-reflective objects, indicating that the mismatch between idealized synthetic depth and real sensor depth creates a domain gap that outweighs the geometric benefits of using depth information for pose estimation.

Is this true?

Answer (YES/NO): NO